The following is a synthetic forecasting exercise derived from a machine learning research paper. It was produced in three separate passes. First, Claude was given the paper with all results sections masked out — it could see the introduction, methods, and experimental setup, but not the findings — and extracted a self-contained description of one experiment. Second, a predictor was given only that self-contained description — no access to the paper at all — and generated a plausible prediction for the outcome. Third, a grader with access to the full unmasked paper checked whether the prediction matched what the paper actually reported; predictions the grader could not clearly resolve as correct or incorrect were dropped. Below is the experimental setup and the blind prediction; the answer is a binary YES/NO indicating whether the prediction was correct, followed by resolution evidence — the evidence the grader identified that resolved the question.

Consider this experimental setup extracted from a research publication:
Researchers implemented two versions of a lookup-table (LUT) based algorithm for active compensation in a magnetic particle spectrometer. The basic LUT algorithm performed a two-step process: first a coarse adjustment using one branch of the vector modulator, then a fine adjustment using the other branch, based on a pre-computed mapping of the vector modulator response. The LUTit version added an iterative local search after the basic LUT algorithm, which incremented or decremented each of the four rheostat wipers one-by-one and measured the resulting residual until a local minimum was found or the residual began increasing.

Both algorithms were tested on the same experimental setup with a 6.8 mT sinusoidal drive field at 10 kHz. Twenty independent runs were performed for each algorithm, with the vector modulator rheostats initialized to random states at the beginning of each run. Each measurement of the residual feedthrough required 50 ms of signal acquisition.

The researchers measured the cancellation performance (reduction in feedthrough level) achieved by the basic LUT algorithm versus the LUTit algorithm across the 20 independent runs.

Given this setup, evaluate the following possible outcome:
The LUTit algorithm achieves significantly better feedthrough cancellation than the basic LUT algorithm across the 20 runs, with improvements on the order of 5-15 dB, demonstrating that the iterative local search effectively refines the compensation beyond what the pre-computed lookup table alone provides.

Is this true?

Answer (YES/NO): YES